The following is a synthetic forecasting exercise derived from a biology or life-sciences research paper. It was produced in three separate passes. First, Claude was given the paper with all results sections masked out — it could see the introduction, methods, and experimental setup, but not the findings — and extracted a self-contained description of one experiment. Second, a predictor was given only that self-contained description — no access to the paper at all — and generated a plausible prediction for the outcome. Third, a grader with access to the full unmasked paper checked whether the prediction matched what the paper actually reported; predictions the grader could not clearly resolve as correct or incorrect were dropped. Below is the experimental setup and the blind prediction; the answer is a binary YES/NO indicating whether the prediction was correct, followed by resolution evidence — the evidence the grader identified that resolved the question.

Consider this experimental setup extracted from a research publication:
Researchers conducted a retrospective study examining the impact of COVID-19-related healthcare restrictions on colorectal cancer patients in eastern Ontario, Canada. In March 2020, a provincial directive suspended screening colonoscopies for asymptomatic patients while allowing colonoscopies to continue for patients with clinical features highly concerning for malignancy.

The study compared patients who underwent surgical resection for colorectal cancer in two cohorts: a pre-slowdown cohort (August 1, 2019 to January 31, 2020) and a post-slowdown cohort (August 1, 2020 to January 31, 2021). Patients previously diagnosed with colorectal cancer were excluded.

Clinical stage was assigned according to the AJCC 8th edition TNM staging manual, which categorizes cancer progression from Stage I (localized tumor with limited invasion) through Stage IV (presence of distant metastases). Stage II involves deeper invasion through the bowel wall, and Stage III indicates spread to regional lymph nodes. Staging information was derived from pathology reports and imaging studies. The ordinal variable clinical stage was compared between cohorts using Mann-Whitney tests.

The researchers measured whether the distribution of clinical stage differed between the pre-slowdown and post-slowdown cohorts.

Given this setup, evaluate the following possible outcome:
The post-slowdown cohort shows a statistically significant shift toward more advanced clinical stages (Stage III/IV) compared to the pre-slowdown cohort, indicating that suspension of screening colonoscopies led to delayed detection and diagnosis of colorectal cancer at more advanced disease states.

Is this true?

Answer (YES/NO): NO